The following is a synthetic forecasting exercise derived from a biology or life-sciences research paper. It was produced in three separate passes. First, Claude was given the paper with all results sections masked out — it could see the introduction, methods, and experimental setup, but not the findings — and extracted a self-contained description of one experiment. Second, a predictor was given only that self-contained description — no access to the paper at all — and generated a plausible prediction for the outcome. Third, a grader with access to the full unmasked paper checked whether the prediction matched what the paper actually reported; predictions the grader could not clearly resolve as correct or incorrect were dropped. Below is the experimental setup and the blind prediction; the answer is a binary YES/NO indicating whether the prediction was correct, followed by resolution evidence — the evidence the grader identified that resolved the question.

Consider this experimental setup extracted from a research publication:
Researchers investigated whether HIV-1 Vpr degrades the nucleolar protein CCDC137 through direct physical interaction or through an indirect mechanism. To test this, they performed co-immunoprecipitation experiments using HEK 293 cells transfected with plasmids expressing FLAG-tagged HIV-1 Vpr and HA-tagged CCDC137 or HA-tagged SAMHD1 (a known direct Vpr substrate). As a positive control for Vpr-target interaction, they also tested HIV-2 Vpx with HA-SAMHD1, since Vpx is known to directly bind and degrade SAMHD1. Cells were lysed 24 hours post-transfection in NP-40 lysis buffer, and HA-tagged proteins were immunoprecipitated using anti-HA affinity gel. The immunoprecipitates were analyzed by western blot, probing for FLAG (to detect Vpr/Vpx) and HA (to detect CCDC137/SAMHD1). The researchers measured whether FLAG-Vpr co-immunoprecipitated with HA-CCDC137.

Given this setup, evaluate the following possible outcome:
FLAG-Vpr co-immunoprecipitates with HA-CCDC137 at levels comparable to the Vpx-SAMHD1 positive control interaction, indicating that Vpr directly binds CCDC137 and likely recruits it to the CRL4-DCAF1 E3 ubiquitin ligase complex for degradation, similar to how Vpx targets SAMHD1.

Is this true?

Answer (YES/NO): NO